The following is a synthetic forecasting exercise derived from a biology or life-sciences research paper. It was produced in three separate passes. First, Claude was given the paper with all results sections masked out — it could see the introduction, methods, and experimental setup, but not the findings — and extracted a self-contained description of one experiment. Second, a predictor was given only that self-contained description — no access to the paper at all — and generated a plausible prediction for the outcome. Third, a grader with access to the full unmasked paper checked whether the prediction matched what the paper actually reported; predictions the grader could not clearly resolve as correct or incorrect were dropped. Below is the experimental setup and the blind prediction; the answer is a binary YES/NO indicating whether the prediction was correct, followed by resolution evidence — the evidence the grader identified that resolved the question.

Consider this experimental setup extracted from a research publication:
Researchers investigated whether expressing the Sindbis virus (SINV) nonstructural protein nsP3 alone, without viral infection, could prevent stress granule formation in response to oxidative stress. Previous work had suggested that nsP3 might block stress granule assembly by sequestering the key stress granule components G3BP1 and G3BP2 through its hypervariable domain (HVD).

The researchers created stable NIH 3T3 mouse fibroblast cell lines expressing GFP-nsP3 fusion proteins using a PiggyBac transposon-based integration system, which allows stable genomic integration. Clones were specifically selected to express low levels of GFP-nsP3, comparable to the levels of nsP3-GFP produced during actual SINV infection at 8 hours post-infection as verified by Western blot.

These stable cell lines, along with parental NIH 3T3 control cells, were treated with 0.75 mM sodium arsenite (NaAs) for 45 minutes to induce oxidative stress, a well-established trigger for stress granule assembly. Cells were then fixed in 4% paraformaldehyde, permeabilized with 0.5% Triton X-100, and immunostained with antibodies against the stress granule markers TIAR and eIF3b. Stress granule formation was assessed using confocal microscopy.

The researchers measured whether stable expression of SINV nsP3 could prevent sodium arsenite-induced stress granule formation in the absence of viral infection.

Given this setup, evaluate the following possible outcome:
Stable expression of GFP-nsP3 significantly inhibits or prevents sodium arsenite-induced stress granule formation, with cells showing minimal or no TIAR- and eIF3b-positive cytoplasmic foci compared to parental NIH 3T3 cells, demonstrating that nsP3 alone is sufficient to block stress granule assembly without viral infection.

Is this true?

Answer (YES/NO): NO